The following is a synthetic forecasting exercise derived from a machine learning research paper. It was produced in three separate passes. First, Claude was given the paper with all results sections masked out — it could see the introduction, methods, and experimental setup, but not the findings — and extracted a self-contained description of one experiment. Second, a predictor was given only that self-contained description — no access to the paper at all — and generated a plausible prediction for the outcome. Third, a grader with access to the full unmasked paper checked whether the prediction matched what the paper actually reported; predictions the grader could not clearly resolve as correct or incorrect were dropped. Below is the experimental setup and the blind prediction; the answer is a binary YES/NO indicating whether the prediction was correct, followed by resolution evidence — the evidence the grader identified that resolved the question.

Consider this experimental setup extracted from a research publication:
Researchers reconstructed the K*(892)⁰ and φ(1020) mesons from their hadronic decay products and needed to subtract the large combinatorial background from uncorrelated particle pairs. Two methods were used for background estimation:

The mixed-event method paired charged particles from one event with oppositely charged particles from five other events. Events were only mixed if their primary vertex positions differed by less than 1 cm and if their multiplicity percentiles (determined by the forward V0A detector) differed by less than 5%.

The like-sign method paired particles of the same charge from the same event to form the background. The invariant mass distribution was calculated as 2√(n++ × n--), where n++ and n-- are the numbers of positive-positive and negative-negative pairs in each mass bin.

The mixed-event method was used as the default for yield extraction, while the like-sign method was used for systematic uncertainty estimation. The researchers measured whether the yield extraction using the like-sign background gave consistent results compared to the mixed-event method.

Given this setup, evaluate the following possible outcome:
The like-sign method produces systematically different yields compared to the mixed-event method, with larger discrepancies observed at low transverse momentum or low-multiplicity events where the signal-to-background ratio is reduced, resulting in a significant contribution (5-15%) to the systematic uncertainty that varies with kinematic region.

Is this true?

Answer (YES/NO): NO